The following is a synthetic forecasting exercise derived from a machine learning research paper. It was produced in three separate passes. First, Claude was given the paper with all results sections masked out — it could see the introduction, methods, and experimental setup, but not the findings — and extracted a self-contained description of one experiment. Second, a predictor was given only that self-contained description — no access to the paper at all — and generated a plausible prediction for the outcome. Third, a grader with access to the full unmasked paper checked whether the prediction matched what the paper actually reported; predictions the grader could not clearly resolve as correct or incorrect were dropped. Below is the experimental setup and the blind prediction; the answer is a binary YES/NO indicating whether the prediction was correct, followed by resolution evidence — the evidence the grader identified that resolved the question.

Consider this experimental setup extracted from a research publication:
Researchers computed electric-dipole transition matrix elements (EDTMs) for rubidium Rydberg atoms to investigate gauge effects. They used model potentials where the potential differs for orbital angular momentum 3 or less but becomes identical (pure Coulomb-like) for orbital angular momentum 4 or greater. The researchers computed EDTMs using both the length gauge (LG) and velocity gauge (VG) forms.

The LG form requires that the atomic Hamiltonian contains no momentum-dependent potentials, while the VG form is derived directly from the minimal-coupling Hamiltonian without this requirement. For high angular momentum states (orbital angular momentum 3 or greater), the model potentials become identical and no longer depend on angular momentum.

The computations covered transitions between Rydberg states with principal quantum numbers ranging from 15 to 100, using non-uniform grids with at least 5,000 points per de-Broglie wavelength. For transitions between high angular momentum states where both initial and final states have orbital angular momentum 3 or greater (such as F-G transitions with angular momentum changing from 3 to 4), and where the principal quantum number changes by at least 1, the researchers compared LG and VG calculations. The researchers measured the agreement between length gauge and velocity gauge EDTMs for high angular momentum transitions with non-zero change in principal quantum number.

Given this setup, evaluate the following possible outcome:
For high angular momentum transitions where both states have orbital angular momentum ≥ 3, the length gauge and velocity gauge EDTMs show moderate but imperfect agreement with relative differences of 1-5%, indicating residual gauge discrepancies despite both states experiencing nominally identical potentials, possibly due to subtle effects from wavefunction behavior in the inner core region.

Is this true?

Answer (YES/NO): NO